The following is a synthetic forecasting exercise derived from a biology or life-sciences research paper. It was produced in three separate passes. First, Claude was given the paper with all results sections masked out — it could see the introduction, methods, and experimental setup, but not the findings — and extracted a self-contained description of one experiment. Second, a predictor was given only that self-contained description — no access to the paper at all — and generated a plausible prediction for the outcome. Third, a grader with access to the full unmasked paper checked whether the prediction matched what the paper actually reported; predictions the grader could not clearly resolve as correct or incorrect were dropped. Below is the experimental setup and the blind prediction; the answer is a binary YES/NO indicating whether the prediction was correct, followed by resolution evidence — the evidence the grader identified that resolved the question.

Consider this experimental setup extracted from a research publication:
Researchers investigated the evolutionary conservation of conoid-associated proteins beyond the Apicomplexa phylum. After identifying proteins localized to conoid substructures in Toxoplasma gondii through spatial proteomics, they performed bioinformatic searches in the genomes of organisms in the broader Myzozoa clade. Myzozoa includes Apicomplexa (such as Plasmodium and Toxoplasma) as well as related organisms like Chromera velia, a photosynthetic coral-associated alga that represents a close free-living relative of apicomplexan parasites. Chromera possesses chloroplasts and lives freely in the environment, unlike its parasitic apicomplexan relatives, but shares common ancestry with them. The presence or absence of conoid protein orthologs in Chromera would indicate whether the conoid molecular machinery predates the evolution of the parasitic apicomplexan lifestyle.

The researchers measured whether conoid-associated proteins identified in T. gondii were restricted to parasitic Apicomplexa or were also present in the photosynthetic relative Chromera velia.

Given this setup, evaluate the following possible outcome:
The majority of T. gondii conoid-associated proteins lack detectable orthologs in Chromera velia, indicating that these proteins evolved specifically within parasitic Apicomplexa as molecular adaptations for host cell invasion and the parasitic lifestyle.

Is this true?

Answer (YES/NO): NO